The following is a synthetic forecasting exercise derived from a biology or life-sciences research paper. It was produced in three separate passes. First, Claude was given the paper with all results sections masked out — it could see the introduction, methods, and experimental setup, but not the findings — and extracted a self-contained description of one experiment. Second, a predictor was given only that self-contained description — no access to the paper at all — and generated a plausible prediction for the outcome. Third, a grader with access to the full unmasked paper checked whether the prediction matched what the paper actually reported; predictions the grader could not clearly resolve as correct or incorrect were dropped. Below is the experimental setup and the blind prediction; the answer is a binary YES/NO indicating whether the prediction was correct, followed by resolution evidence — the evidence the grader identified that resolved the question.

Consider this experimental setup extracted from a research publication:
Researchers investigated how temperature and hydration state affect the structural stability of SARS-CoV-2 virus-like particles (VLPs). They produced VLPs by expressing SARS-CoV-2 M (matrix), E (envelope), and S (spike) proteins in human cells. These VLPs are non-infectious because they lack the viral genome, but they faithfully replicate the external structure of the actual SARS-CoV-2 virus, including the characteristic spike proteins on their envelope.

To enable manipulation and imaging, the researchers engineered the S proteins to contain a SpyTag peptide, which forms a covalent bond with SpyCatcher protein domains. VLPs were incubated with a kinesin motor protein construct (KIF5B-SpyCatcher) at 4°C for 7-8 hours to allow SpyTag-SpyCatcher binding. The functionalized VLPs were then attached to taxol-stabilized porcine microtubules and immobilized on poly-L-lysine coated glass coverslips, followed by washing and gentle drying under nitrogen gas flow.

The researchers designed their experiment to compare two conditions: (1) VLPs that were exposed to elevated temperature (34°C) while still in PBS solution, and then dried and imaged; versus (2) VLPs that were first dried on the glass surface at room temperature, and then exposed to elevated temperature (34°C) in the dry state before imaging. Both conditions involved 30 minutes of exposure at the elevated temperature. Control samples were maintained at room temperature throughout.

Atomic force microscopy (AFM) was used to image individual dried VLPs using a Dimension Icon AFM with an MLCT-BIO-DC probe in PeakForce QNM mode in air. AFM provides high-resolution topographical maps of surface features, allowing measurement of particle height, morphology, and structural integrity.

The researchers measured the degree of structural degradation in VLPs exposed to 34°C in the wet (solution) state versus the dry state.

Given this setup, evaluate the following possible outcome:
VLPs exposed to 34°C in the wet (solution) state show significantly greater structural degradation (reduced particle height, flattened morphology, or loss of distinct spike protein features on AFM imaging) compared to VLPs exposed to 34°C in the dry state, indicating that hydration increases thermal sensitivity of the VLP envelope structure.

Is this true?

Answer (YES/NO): NO